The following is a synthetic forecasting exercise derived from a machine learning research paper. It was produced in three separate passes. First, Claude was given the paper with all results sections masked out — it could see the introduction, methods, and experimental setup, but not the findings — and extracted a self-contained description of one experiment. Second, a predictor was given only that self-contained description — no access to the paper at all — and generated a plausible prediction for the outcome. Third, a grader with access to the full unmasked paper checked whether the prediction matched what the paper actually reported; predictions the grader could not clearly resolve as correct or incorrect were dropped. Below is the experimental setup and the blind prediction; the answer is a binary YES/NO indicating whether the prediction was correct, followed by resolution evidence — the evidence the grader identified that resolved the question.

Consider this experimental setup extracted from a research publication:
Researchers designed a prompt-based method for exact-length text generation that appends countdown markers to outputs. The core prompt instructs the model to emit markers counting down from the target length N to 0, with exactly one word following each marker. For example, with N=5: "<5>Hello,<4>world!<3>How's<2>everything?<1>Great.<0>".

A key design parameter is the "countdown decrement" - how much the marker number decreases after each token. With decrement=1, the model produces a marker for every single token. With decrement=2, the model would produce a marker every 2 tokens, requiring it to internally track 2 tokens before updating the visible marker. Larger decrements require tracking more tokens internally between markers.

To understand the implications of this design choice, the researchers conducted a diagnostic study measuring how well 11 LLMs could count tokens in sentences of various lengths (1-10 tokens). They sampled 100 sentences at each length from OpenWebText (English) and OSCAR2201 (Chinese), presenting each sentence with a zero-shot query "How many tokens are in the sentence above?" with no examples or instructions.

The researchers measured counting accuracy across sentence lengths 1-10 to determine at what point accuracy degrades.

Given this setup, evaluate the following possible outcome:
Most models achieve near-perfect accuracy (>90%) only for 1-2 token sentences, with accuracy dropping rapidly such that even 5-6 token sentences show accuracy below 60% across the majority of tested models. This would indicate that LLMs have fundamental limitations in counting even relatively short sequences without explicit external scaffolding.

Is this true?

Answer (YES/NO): NO